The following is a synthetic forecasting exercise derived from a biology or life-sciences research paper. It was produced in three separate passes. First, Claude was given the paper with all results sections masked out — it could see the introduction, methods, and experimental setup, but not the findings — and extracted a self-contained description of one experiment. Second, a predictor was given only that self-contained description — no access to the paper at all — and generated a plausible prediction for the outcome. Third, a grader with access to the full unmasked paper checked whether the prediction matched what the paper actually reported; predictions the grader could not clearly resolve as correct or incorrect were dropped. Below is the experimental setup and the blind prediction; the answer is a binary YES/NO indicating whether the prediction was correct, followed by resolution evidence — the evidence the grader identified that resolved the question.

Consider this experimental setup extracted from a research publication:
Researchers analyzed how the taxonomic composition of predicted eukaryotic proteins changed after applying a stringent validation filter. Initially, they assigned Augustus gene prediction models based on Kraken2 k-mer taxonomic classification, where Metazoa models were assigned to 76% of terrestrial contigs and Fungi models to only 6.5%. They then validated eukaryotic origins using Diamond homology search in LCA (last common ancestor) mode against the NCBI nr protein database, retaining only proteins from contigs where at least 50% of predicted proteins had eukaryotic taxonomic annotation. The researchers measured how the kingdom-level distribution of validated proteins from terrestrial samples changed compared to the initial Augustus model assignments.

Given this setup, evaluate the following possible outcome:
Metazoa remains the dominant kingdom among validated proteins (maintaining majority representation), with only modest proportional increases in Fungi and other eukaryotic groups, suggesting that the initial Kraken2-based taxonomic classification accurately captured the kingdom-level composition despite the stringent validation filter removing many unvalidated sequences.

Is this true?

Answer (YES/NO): NO